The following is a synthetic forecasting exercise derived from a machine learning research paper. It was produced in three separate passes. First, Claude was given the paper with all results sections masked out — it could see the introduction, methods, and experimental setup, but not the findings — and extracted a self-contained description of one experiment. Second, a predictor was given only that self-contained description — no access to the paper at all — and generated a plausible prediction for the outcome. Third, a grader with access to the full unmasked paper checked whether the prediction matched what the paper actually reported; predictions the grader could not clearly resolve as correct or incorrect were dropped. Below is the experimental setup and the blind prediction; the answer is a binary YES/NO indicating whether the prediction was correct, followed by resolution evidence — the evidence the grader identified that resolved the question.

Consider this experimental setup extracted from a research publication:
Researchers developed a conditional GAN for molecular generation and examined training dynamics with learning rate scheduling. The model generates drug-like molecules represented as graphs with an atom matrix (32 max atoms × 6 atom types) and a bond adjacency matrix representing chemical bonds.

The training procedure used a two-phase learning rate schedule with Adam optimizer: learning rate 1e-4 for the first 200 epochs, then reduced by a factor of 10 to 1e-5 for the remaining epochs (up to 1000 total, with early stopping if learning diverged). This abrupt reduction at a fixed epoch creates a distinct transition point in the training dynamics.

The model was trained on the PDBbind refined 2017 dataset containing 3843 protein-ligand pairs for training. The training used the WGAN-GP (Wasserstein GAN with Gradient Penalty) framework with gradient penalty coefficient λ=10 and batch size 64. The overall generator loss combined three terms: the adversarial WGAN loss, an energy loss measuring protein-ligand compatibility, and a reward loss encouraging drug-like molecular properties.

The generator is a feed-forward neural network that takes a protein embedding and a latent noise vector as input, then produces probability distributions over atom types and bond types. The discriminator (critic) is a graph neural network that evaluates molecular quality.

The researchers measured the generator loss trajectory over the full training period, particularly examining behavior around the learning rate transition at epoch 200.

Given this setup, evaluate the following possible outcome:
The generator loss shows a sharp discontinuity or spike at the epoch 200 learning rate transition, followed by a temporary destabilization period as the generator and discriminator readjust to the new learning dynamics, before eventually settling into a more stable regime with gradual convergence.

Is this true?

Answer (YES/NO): NO